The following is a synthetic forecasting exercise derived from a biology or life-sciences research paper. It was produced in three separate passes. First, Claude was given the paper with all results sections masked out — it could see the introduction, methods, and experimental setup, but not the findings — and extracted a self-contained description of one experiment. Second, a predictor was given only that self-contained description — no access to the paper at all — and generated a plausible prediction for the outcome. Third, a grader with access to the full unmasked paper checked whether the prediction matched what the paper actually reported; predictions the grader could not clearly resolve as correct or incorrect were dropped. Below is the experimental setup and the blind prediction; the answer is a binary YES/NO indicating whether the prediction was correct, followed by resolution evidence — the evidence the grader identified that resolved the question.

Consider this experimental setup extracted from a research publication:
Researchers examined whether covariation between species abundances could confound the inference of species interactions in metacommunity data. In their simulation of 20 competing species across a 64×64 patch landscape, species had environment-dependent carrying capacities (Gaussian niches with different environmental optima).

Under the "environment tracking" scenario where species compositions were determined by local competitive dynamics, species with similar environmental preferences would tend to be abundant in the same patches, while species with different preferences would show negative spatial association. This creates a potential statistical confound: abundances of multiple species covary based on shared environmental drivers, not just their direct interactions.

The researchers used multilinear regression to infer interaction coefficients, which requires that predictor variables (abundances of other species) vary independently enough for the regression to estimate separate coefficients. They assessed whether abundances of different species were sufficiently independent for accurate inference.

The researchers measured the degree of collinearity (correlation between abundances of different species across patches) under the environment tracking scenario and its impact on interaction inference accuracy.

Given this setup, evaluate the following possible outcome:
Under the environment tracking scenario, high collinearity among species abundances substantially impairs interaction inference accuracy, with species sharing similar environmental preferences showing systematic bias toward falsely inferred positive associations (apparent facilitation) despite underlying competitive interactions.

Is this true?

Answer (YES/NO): NO